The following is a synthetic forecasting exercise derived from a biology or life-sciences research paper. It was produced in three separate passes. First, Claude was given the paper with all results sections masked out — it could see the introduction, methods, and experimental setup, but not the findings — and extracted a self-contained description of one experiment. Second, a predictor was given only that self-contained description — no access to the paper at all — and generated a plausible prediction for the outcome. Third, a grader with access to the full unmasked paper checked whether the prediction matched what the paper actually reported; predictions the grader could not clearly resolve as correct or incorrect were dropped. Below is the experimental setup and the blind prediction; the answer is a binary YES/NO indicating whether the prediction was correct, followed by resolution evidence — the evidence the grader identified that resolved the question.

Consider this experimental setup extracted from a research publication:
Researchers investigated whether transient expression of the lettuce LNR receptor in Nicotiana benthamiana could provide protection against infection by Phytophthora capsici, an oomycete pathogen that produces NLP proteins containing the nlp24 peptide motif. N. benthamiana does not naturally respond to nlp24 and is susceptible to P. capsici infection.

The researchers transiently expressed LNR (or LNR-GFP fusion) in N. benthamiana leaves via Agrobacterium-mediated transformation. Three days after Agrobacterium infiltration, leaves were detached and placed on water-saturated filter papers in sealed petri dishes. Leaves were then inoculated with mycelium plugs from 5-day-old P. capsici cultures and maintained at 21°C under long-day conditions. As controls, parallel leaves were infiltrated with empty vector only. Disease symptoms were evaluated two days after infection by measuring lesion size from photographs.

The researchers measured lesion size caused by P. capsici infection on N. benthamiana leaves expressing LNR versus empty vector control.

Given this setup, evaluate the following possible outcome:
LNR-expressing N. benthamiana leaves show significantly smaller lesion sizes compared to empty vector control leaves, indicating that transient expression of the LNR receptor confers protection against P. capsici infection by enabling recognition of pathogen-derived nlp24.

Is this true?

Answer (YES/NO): YES